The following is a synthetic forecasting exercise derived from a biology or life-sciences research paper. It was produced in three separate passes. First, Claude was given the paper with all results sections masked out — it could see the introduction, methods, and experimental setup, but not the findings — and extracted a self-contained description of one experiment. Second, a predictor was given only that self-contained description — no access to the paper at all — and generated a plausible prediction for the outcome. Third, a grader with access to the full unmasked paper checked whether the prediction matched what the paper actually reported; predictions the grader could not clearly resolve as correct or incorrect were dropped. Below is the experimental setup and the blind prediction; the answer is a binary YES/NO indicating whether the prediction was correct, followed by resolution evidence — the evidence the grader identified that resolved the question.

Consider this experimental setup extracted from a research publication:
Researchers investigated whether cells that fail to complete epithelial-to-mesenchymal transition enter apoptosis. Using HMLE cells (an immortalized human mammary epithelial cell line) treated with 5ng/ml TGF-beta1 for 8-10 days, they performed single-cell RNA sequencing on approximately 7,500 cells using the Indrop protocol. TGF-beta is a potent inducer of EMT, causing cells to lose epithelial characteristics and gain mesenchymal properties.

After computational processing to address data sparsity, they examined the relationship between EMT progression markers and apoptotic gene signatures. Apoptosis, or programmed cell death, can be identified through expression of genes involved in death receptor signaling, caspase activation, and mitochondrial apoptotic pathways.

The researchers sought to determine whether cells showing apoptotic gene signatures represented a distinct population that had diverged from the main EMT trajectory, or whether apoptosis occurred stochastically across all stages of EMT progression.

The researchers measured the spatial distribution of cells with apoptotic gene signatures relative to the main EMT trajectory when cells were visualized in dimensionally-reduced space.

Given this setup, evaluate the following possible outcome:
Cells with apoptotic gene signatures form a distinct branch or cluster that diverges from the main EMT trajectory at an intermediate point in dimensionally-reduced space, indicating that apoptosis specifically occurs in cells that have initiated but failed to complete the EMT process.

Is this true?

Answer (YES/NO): YES